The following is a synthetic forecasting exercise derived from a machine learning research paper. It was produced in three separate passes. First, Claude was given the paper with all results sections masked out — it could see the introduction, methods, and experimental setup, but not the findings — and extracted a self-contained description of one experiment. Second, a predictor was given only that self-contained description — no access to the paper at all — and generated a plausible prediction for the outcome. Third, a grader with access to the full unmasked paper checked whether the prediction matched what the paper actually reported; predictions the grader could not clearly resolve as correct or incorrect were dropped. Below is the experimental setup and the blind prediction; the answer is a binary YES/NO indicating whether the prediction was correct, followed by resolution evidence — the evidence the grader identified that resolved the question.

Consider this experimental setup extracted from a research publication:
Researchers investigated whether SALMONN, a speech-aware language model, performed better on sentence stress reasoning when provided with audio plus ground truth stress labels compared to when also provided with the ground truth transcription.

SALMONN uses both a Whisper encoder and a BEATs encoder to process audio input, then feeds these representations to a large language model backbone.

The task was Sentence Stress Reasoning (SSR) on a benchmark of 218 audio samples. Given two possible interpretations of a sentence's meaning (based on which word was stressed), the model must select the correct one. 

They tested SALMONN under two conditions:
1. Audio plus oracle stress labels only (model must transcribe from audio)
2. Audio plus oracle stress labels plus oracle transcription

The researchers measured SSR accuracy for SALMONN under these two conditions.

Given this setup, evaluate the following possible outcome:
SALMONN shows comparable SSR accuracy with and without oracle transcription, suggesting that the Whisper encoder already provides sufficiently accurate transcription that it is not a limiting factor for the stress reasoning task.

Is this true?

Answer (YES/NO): NO